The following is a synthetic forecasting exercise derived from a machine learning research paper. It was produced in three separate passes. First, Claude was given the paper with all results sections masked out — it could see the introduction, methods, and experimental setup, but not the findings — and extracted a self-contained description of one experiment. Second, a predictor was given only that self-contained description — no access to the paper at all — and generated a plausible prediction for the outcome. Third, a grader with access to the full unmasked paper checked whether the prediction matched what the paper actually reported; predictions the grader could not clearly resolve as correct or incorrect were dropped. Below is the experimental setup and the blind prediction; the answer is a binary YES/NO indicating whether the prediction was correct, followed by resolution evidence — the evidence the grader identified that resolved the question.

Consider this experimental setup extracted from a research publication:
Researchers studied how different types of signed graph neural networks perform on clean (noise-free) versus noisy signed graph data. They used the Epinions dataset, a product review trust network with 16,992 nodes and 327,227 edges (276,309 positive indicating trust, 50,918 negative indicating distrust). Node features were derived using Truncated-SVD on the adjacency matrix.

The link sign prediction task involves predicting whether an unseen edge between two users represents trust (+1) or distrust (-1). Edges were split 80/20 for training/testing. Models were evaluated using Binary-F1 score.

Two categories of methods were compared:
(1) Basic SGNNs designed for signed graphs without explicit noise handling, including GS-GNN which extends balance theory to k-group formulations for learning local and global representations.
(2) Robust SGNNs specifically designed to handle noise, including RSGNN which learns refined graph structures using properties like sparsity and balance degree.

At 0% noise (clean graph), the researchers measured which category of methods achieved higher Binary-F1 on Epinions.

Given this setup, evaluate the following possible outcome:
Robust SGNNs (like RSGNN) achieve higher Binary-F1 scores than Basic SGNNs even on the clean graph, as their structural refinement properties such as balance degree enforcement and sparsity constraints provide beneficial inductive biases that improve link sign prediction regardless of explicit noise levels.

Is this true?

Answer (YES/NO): NO